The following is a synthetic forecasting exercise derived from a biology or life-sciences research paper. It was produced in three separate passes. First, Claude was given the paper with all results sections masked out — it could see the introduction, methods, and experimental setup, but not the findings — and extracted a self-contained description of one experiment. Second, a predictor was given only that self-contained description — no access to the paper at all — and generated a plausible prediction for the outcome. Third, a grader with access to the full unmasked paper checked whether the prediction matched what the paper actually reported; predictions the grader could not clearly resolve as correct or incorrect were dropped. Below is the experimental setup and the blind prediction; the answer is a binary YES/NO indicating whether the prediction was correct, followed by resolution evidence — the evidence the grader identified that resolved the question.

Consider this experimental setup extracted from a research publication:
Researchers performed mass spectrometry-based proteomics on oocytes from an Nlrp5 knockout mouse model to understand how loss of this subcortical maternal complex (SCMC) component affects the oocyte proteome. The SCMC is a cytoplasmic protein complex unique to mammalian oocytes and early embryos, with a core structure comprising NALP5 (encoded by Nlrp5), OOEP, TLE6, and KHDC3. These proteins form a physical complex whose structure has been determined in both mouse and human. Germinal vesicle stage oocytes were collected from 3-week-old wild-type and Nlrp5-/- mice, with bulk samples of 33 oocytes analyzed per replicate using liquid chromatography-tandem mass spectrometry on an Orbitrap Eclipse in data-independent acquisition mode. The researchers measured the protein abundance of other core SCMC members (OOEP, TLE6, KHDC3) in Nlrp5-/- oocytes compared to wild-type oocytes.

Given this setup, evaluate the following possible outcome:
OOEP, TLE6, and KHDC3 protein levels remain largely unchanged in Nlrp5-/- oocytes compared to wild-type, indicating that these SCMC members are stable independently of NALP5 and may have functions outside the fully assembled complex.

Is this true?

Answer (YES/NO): NO